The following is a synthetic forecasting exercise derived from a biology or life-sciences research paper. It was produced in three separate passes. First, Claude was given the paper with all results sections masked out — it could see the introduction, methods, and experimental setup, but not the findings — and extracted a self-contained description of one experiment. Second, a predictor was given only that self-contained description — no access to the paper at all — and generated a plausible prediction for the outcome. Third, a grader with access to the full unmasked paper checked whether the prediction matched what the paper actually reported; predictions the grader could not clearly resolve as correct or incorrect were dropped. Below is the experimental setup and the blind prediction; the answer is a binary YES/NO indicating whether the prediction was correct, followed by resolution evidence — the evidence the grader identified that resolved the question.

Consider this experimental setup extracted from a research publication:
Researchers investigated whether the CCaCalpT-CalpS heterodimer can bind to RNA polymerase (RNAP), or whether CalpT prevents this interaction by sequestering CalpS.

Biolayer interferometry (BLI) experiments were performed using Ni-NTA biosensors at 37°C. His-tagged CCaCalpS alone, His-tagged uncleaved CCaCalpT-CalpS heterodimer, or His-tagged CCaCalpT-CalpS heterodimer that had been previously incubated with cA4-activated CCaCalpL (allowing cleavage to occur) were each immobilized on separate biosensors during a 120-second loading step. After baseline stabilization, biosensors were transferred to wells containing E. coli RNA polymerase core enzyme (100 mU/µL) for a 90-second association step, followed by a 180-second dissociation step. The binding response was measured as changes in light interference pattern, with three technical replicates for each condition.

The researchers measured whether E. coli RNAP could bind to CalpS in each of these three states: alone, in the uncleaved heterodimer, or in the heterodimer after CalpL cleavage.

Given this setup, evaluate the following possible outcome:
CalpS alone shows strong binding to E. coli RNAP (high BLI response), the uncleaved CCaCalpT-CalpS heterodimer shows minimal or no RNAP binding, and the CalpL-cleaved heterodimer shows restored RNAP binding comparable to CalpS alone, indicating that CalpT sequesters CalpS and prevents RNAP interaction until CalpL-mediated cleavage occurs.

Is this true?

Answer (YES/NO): NO